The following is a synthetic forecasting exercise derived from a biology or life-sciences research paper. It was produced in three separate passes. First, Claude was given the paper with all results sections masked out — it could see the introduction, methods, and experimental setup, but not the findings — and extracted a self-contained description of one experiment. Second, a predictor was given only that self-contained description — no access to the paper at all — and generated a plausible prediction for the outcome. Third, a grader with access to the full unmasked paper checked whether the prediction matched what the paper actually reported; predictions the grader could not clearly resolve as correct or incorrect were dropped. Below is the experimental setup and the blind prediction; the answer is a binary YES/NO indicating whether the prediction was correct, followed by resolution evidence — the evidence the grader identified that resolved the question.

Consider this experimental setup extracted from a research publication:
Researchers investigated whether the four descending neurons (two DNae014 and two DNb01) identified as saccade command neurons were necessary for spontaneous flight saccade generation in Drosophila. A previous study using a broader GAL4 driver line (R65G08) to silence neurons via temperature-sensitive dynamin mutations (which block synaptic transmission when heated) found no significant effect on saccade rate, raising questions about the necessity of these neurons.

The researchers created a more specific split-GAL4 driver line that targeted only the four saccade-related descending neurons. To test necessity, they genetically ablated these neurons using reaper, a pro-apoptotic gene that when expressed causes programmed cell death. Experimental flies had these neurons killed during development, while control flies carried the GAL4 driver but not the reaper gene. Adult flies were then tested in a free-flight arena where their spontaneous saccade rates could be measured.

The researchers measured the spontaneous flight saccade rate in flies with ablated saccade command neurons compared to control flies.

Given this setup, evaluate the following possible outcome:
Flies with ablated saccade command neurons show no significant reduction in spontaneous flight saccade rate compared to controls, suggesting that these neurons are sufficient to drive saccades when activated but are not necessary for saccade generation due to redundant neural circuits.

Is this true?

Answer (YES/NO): NO